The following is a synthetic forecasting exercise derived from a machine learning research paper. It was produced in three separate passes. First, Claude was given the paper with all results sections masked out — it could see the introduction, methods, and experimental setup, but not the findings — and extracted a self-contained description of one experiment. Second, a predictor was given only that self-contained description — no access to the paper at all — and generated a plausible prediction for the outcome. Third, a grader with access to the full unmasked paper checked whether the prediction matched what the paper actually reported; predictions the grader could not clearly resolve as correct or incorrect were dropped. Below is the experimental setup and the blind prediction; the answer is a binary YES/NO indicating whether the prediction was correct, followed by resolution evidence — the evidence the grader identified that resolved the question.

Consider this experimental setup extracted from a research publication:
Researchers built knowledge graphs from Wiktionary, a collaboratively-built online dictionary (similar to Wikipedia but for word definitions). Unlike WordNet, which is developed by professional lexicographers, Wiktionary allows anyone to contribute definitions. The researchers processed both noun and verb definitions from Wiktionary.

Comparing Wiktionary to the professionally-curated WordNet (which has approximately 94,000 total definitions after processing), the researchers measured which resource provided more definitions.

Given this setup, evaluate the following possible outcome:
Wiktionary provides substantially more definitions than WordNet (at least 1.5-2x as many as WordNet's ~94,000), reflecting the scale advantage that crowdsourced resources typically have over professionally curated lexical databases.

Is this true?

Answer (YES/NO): YES